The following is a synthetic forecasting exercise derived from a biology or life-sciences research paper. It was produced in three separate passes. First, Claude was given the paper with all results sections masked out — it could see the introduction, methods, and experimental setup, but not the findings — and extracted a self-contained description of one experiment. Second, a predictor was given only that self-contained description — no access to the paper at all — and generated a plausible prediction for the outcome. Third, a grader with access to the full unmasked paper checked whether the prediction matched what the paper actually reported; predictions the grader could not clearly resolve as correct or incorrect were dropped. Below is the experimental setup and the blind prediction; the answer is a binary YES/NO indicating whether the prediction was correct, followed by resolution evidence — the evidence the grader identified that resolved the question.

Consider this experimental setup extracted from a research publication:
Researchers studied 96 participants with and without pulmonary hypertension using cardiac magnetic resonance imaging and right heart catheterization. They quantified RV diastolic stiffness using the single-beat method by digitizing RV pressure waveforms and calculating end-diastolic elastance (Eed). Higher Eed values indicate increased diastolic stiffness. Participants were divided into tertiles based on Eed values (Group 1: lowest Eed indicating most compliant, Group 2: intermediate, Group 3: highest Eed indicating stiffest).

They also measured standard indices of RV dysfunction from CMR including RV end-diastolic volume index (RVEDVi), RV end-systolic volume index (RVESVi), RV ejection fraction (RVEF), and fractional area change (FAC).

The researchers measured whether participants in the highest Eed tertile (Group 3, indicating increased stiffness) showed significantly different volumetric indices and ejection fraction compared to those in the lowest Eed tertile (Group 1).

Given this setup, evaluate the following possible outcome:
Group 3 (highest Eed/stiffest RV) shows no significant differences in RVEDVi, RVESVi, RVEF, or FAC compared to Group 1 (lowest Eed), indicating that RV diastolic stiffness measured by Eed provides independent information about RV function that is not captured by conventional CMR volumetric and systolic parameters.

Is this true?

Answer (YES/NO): NO